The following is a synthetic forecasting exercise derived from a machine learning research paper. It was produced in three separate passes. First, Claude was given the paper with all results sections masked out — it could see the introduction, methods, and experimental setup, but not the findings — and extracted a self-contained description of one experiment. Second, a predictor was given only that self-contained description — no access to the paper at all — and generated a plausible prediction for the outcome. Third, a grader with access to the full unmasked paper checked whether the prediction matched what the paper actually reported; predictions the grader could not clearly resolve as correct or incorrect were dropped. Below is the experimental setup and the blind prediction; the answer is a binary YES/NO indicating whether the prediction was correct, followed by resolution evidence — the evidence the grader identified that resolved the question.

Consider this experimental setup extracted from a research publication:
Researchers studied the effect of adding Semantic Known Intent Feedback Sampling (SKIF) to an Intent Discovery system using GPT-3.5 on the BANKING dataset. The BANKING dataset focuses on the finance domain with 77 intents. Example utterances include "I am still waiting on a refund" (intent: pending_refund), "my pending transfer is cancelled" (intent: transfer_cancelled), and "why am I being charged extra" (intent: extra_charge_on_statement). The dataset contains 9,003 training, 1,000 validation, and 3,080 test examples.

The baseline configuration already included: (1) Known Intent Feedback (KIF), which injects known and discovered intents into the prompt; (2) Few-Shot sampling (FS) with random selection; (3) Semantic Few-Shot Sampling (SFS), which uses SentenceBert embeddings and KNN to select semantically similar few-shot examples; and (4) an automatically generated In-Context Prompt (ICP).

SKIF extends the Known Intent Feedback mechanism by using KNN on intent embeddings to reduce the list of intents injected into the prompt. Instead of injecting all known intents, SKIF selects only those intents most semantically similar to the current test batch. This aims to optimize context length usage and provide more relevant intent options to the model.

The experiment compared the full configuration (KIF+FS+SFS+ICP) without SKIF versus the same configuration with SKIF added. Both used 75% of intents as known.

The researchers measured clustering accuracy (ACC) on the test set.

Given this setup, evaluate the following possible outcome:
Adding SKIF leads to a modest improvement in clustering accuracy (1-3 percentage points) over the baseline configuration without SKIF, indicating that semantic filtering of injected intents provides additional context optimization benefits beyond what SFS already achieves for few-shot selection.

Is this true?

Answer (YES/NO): NO